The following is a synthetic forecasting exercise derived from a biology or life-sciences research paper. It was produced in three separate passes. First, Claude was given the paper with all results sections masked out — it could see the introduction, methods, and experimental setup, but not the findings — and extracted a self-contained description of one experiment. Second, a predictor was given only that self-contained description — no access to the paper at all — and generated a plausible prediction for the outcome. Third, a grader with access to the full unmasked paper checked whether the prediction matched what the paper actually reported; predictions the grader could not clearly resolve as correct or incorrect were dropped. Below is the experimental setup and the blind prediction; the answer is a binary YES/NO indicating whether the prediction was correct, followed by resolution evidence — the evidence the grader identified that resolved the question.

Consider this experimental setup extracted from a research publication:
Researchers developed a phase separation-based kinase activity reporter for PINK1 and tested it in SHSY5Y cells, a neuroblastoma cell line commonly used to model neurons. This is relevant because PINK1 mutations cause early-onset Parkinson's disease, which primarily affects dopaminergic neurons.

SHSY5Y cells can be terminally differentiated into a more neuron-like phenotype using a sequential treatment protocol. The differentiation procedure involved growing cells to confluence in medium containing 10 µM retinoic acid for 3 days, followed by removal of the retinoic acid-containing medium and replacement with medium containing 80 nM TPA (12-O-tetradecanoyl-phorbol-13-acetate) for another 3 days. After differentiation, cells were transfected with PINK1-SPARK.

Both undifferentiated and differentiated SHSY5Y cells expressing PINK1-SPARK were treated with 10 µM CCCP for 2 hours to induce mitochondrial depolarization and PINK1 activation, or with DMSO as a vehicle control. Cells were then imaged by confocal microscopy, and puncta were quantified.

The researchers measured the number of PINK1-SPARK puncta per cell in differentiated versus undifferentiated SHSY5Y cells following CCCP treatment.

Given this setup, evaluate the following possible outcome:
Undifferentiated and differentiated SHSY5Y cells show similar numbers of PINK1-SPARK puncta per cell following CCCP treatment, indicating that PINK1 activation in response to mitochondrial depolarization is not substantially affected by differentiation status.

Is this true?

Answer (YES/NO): YES